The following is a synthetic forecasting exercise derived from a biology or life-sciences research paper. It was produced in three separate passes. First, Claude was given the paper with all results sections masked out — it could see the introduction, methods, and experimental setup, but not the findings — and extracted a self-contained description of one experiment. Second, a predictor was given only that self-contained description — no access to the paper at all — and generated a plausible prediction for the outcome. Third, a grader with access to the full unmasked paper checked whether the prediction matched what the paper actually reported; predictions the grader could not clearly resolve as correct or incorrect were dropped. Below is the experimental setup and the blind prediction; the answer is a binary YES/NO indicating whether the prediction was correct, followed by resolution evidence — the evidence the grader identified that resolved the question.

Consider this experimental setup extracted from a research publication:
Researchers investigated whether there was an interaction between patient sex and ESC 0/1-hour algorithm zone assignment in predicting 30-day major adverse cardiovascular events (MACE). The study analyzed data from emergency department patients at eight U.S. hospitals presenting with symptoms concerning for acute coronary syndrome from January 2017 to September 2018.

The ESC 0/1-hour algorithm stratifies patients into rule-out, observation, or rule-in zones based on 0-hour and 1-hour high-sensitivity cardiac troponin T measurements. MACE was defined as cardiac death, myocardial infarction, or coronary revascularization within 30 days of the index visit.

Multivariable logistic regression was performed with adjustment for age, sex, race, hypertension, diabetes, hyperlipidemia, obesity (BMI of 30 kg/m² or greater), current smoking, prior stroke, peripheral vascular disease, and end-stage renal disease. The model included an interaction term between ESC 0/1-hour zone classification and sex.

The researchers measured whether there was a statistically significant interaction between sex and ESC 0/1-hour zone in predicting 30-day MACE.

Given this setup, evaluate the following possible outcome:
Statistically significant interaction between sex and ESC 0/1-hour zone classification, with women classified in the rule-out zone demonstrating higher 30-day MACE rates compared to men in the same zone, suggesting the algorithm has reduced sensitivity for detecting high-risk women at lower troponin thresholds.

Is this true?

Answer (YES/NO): NO